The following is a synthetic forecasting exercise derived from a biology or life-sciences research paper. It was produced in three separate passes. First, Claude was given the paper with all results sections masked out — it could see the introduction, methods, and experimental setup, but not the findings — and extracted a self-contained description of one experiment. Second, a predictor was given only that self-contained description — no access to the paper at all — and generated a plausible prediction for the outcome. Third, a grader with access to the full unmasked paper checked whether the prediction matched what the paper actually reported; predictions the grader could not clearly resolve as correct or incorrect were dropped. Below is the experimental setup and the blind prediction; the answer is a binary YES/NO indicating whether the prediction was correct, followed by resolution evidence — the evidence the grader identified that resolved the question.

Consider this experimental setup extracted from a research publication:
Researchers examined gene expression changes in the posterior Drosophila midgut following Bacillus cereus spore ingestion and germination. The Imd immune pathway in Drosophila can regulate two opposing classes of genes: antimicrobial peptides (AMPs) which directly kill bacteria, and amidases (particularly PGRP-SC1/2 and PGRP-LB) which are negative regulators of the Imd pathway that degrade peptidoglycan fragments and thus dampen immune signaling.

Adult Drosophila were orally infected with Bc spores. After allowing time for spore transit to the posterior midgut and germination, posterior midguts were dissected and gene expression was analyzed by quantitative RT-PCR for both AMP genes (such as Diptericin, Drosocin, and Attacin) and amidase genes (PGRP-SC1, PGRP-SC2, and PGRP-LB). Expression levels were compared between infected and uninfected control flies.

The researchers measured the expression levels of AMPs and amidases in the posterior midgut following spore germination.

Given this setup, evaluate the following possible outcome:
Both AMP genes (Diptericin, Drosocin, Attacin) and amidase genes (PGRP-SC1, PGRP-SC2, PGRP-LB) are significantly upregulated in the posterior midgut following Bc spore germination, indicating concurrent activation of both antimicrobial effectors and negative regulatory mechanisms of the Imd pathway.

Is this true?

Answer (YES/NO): NO